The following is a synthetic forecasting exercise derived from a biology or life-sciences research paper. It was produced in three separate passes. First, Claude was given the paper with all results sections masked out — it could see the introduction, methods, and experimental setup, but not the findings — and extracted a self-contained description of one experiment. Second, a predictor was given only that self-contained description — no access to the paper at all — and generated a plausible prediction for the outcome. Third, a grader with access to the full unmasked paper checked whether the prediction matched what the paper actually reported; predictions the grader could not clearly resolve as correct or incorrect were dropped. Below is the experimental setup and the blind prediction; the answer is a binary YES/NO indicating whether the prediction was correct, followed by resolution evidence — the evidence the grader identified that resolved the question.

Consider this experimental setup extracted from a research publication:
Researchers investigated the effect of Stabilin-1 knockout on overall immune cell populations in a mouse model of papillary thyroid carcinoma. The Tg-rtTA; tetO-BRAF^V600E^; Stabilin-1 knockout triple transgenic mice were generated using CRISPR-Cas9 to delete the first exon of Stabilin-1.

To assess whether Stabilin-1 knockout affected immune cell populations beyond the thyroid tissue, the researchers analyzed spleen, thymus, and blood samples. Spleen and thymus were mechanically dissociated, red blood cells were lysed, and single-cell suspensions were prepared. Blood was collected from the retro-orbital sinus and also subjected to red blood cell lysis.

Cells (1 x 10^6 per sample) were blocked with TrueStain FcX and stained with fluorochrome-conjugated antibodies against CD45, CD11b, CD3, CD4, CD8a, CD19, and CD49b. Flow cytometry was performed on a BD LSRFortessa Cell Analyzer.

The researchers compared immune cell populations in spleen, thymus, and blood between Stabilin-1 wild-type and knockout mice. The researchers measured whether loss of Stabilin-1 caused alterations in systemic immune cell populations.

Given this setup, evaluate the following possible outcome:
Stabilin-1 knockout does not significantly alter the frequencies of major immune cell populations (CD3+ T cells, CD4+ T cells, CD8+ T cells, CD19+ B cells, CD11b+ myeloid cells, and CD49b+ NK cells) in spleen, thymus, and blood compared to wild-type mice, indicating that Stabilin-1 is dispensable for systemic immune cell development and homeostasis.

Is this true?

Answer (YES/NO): YES